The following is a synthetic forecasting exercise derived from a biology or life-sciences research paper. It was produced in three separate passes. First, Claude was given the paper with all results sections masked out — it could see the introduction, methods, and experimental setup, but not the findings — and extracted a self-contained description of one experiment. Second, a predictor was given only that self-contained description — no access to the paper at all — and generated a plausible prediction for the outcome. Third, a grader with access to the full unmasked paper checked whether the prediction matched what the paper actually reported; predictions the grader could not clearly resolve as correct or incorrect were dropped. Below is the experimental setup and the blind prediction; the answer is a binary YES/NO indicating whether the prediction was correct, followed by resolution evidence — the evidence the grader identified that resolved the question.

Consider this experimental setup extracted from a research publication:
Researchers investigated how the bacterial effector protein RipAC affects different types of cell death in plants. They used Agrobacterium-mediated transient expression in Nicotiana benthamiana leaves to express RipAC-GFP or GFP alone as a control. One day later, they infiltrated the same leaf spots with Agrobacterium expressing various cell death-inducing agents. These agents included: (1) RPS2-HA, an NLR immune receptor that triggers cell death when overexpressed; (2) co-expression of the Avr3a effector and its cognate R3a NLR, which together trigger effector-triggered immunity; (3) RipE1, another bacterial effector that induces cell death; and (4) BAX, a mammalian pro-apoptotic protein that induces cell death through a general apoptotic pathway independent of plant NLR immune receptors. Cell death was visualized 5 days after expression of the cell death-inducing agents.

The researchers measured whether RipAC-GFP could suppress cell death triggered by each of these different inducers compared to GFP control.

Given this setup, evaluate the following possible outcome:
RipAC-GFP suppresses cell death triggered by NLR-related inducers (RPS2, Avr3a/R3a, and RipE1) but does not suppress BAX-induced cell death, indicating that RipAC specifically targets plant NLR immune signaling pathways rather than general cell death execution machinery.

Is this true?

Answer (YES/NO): YES